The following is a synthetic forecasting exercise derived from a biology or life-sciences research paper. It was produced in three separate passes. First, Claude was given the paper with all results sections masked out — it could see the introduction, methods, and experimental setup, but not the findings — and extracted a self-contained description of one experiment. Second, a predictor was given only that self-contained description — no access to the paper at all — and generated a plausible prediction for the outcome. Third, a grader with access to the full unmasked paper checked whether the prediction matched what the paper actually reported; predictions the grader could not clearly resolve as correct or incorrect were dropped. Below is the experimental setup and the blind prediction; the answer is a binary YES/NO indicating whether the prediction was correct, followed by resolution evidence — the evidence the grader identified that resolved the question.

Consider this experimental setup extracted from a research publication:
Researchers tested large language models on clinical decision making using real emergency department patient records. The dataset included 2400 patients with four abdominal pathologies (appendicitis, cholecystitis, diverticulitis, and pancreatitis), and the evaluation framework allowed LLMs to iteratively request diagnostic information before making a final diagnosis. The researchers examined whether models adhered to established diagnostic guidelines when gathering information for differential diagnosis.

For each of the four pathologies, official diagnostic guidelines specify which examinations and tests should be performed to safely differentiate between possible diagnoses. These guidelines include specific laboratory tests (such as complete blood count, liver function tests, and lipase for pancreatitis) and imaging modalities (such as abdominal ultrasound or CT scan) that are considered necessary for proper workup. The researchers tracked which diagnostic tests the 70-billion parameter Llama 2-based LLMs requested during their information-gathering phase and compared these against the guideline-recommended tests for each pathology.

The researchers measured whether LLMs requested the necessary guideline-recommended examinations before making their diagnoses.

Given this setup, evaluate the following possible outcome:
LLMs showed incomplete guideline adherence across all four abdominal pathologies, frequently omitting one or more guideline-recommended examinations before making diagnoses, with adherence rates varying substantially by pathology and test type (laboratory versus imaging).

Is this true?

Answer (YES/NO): YES